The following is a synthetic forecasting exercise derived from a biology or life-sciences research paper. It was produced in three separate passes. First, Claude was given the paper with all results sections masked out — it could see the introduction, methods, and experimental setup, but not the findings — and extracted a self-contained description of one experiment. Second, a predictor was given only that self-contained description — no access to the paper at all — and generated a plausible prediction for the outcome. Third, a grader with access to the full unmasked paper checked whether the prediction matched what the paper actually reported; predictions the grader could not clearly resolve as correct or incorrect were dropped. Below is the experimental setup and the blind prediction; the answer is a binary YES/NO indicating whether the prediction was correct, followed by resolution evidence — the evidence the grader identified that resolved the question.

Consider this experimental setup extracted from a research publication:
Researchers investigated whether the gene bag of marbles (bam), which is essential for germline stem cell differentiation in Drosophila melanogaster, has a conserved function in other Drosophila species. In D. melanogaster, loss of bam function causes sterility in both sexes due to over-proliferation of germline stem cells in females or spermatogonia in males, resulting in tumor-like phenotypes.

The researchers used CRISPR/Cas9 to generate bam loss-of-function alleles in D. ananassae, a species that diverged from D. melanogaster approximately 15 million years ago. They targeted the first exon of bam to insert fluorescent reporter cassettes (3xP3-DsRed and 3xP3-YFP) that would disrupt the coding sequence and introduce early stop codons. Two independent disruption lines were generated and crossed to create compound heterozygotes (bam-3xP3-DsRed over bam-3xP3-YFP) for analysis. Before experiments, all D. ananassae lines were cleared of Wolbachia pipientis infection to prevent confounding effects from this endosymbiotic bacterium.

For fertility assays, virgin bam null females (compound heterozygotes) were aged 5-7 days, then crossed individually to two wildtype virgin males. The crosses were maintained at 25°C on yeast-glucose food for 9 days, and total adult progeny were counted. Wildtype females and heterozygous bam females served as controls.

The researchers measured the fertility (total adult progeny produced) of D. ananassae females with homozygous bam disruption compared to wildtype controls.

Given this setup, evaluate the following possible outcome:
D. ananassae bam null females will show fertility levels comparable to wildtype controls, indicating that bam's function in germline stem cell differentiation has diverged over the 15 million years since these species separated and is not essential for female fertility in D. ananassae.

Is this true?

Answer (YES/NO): NO